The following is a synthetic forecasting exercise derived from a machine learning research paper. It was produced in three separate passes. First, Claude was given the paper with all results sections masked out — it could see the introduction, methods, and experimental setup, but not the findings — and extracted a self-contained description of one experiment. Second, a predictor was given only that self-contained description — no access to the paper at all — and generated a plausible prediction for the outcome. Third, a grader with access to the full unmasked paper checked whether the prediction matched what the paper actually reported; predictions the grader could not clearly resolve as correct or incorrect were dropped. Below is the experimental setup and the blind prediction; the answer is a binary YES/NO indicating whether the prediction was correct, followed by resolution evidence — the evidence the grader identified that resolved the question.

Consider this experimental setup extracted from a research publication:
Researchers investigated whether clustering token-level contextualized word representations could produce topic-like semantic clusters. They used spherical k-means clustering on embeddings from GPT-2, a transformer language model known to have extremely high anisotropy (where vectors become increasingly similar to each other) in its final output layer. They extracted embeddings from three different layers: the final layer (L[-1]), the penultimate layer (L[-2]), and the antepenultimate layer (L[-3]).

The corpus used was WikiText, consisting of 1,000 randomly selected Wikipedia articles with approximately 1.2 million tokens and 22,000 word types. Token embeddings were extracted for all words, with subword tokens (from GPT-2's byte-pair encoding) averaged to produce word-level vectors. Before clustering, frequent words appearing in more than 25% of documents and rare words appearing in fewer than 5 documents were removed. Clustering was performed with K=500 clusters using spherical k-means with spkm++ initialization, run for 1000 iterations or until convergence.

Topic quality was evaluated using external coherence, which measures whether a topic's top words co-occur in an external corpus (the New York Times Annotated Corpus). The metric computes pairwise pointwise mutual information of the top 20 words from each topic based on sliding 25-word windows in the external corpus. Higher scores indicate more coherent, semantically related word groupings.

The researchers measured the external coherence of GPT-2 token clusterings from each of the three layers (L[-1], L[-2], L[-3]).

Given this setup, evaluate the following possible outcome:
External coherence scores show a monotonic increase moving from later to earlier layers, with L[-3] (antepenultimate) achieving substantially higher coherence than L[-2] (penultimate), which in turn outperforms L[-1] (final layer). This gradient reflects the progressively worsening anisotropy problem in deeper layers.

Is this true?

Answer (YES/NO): NO